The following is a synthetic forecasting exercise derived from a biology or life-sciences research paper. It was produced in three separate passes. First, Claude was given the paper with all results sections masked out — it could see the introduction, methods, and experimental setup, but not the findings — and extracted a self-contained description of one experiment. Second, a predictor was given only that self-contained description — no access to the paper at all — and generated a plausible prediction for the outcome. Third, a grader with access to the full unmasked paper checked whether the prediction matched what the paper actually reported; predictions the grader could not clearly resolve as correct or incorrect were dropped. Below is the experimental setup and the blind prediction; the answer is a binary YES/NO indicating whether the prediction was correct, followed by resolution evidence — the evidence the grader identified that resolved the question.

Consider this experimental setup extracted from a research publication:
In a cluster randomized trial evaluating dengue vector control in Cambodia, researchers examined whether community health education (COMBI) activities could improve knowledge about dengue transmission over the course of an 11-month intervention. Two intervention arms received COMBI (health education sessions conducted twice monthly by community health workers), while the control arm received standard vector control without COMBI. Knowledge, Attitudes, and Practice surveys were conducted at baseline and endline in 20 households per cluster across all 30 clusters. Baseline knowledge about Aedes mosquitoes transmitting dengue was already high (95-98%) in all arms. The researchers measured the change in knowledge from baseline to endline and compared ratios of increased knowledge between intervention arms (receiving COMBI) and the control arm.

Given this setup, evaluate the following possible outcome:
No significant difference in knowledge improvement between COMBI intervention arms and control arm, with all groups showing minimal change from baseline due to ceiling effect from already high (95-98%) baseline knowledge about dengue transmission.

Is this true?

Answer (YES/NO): YES